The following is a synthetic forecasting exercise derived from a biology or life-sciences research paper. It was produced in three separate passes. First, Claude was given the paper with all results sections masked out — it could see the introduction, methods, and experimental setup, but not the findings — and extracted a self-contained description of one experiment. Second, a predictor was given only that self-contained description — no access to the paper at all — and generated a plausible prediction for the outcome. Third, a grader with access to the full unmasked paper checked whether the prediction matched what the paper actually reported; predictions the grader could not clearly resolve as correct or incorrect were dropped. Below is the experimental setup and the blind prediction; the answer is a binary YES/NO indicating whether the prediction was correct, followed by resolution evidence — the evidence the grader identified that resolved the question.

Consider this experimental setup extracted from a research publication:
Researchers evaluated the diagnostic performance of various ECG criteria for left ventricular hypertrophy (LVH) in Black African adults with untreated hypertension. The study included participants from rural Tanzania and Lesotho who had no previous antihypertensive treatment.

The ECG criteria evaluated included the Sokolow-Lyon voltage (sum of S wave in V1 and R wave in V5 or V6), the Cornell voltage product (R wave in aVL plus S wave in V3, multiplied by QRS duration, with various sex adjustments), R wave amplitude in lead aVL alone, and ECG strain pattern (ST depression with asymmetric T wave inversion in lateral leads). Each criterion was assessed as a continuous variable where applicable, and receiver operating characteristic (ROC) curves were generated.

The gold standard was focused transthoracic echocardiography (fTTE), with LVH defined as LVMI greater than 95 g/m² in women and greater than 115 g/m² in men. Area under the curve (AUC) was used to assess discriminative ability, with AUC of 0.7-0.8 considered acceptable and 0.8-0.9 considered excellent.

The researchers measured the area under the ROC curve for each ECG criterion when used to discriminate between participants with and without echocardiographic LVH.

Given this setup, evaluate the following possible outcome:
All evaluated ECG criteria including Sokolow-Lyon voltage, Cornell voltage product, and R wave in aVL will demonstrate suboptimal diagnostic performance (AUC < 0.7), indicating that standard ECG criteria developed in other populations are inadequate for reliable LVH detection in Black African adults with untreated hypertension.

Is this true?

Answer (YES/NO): NO